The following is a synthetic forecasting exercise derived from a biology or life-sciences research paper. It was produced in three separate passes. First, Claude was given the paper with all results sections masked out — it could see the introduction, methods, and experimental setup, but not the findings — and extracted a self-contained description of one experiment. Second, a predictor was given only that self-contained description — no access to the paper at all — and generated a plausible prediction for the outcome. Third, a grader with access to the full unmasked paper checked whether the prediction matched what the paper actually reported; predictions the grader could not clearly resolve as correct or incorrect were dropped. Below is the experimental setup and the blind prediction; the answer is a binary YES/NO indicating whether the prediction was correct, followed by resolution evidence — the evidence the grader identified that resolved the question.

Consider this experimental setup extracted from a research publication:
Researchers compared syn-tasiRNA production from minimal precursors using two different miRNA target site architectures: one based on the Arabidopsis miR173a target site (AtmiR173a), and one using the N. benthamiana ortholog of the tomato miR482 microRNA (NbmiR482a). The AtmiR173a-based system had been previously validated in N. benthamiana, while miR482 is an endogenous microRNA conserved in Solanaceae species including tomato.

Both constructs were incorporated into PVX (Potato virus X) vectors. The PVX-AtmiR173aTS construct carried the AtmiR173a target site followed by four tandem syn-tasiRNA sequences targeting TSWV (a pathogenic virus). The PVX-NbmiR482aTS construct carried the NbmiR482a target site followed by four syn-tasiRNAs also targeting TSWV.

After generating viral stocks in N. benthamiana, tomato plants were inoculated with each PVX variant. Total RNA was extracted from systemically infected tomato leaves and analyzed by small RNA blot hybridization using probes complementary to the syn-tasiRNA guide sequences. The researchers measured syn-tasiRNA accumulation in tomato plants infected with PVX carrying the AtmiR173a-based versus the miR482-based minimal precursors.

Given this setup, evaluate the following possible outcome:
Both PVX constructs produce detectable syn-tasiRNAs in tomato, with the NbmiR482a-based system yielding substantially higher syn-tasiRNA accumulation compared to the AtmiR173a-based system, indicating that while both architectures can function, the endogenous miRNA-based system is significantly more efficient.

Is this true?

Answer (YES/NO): NO